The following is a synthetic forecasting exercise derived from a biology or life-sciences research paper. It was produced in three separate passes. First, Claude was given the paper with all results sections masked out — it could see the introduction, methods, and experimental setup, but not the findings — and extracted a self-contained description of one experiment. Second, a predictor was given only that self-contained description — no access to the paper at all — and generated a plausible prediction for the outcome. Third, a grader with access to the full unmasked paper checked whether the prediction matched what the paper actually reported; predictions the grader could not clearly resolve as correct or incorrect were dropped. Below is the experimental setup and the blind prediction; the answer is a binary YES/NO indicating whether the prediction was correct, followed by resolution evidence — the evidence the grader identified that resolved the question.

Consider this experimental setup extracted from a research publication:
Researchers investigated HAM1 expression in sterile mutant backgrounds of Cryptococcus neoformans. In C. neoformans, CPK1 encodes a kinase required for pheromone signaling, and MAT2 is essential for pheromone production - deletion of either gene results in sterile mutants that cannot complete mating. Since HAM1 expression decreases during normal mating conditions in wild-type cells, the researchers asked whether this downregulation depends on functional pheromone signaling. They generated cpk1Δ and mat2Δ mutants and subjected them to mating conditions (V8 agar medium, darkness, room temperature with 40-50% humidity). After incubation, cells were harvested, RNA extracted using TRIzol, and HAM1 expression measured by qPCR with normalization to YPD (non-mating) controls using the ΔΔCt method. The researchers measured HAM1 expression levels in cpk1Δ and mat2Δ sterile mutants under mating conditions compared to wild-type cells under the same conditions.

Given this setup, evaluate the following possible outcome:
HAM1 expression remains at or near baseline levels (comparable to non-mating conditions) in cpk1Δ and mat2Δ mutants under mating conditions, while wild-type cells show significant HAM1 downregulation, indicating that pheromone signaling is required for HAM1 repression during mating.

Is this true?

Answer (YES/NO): YES